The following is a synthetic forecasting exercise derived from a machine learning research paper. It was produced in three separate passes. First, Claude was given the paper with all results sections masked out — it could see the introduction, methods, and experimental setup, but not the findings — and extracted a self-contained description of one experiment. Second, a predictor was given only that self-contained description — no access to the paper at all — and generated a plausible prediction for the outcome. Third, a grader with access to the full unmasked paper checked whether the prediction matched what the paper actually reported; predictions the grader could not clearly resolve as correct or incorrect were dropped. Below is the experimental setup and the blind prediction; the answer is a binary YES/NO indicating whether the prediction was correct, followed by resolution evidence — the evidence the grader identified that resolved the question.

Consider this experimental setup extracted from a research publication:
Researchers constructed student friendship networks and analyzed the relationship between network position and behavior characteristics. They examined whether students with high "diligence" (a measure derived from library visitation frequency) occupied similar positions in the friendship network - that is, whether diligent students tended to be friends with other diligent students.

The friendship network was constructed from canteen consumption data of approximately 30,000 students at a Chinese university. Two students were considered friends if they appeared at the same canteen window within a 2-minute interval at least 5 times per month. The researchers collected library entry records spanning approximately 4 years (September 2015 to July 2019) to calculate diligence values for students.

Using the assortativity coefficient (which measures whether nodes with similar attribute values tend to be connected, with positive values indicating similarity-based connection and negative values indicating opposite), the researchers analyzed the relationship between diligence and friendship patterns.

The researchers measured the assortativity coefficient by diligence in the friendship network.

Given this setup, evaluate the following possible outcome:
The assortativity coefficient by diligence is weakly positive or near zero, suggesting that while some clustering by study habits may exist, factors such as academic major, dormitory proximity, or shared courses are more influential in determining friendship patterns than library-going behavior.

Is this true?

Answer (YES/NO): NO